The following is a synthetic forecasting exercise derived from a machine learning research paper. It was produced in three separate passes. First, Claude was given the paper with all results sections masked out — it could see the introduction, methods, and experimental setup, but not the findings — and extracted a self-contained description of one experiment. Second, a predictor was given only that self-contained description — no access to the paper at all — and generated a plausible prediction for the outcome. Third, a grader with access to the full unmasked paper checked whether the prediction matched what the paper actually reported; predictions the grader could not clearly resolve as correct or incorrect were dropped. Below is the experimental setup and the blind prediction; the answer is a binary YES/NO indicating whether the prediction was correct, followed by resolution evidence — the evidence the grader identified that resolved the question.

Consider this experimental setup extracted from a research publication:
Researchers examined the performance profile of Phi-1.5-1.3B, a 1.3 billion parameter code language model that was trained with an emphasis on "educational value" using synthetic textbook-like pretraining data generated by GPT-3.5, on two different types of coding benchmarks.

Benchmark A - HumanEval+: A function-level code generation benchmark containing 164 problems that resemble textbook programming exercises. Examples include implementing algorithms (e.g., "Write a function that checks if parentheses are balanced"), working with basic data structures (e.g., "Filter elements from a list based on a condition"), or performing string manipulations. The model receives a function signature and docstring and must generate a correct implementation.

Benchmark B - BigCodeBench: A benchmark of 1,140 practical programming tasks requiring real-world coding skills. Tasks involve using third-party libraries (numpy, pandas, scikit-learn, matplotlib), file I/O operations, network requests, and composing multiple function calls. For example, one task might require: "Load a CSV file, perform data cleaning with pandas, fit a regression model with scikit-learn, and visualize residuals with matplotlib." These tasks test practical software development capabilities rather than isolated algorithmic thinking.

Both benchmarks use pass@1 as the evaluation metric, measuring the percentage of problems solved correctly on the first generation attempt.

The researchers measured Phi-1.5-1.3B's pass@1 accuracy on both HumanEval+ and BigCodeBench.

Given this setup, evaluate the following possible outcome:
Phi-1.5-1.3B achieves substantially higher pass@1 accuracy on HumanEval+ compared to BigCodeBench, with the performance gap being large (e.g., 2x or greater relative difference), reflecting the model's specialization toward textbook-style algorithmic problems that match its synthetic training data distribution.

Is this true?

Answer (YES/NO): YES